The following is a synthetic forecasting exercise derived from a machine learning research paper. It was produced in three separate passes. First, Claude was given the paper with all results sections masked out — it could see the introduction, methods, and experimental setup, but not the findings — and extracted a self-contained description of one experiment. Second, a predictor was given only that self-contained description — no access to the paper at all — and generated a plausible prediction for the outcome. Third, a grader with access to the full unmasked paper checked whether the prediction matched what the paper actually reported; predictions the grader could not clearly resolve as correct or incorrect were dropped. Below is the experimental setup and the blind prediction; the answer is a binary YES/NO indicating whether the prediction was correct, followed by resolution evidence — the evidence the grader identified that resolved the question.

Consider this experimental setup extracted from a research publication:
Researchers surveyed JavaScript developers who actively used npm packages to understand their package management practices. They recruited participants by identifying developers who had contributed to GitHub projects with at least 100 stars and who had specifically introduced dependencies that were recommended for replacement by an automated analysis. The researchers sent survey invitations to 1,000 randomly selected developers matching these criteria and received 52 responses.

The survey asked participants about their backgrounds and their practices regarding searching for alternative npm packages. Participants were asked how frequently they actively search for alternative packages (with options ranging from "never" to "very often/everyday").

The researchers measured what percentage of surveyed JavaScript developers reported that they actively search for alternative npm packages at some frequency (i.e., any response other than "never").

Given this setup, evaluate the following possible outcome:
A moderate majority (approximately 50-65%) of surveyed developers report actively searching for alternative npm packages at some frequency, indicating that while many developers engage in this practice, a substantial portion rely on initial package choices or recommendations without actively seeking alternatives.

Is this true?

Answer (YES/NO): NO